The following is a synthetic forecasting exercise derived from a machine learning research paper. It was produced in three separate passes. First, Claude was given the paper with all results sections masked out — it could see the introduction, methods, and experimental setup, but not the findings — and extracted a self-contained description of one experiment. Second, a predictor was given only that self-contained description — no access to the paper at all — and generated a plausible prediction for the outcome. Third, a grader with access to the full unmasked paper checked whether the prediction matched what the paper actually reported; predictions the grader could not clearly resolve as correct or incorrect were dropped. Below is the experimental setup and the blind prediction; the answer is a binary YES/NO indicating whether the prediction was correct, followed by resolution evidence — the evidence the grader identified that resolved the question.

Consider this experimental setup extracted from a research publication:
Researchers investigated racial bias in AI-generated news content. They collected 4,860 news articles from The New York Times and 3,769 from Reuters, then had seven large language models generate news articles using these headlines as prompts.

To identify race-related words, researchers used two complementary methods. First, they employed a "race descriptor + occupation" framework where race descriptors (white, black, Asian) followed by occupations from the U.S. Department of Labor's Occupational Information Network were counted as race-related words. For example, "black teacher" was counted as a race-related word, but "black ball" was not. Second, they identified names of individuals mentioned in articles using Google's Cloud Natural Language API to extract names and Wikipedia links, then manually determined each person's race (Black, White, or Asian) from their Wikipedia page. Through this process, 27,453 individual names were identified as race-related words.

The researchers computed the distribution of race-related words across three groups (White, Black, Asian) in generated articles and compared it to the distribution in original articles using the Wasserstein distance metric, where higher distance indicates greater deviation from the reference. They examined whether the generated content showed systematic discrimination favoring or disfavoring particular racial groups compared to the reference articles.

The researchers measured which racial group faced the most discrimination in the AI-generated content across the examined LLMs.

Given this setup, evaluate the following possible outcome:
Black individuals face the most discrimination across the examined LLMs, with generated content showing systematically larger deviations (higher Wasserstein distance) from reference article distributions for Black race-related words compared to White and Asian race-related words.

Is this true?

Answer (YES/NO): YES